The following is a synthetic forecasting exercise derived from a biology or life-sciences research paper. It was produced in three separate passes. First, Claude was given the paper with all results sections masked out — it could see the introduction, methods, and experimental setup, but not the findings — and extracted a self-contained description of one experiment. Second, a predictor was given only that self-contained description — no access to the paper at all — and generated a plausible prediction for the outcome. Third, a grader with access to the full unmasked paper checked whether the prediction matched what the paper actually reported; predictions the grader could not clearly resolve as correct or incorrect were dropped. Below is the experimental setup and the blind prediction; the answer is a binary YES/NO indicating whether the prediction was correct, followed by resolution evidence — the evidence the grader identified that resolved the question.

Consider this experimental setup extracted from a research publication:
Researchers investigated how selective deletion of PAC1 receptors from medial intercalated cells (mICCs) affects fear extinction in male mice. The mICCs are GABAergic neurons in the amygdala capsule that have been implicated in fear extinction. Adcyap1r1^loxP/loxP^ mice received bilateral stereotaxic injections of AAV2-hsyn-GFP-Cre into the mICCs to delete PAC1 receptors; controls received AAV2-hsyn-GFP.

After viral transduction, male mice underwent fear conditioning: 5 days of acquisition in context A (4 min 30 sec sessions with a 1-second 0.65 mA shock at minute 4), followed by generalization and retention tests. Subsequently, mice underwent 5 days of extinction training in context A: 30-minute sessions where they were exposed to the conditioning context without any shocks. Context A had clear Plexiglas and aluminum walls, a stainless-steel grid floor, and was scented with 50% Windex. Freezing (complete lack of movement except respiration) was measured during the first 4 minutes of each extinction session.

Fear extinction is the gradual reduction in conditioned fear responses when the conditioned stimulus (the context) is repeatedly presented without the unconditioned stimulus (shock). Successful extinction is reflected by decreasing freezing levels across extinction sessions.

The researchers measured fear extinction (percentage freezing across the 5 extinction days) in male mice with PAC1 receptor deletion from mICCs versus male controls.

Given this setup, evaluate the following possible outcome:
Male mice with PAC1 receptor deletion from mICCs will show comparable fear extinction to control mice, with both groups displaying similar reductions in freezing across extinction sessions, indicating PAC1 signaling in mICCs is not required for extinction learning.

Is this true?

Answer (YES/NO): NO